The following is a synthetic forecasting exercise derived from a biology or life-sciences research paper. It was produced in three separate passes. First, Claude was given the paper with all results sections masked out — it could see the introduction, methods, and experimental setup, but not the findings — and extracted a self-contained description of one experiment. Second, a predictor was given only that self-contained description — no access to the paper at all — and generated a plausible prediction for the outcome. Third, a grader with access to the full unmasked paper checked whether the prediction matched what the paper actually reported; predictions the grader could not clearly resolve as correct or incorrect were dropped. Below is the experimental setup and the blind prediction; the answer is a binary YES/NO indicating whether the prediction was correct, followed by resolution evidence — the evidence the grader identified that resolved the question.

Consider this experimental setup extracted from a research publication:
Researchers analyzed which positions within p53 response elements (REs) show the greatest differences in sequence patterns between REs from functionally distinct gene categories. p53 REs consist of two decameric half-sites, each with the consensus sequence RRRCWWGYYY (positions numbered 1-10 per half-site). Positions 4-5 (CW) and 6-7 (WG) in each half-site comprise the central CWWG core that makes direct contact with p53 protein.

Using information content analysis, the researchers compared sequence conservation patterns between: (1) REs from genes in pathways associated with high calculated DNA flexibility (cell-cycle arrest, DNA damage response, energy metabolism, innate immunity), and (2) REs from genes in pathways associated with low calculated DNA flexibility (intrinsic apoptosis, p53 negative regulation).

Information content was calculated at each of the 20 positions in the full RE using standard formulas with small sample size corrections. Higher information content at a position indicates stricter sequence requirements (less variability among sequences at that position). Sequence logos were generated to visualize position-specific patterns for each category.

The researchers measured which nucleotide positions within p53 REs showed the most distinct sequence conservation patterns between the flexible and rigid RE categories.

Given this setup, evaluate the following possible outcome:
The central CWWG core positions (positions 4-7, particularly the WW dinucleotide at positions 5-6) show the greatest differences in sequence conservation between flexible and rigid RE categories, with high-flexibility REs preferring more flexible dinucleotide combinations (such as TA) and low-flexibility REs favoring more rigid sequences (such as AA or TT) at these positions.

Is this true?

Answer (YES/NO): NO